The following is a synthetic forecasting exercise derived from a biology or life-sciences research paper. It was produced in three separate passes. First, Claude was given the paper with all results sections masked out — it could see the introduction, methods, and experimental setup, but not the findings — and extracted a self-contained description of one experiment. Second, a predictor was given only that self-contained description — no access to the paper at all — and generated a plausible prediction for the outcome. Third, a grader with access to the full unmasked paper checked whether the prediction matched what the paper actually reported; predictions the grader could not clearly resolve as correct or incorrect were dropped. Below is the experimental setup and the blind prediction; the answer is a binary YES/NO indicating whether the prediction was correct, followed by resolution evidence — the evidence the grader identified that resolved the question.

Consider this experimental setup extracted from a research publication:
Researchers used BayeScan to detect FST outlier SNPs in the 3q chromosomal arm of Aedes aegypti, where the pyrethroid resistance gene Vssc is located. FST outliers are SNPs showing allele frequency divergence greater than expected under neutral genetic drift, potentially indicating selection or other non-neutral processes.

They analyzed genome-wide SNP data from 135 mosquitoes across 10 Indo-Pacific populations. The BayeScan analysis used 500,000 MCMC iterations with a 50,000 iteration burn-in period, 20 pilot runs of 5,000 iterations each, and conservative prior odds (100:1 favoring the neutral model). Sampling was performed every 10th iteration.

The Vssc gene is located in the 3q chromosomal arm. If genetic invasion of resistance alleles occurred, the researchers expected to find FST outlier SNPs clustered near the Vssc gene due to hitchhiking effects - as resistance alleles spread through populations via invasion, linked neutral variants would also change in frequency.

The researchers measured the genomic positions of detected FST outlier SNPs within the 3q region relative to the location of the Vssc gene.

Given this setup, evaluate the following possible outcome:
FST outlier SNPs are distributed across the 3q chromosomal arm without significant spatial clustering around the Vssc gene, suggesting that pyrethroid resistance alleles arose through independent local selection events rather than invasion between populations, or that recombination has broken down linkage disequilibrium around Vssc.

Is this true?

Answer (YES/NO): NO